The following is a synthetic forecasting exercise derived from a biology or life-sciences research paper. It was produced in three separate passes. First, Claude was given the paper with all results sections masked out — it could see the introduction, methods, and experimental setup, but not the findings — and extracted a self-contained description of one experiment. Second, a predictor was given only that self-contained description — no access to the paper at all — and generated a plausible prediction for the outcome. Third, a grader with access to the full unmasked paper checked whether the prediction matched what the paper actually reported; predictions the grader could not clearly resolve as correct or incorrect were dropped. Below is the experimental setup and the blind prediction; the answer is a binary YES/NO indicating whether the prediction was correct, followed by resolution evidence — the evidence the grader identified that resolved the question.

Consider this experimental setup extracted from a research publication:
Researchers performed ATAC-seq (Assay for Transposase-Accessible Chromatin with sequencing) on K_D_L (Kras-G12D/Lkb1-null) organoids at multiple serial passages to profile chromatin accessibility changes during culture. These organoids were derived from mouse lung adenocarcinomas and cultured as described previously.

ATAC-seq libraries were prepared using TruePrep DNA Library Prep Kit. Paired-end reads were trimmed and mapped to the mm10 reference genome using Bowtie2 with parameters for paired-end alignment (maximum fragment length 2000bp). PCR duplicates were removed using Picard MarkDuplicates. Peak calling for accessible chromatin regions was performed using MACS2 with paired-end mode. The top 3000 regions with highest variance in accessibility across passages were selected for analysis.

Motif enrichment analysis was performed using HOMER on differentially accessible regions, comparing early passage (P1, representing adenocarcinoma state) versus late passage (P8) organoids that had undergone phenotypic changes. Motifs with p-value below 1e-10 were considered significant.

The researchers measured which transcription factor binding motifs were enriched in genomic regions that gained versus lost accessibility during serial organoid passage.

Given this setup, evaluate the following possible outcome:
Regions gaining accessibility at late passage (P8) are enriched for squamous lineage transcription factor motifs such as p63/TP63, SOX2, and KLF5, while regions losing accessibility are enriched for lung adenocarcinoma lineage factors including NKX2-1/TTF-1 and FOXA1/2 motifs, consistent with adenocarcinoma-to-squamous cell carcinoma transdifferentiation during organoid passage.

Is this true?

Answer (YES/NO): YES